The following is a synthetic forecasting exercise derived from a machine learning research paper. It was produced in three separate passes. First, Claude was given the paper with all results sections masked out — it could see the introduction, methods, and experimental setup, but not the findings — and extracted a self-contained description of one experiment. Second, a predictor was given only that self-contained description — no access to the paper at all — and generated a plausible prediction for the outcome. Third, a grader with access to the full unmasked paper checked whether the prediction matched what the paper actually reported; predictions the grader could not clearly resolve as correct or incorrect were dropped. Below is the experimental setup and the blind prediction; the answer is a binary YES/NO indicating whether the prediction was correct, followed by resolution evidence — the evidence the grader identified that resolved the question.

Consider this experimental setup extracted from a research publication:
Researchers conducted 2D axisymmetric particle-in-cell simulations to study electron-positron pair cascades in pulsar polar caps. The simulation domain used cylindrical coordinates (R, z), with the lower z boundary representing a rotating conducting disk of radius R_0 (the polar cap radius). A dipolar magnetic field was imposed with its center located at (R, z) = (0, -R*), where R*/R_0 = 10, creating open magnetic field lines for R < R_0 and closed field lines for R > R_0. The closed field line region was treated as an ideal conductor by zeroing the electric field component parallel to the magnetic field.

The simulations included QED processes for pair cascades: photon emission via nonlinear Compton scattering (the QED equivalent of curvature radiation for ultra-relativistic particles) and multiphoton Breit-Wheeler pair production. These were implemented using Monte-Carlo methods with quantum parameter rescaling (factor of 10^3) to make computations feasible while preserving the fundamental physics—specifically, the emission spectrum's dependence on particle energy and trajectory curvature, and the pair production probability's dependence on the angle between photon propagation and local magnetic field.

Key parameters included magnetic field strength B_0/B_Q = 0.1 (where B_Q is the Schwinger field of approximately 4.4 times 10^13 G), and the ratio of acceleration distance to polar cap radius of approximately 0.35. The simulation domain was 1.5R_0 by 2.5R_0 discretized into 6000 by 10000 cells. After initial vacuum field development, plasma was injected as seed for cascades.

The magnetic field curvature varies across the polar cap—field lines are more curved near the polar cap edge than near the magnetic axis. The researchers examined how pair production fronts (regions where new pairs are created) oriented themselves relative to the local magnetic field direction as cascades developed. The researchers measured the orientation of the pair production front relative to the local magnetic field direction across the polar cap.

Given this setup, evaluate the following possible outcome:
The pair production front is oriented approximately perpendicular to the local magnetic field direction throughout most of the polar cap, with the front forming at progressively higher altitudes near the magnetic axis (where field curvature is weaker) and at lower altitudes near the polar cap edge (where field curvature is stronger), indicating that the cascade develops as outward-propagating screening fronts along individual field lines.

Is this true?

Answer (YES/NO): NO